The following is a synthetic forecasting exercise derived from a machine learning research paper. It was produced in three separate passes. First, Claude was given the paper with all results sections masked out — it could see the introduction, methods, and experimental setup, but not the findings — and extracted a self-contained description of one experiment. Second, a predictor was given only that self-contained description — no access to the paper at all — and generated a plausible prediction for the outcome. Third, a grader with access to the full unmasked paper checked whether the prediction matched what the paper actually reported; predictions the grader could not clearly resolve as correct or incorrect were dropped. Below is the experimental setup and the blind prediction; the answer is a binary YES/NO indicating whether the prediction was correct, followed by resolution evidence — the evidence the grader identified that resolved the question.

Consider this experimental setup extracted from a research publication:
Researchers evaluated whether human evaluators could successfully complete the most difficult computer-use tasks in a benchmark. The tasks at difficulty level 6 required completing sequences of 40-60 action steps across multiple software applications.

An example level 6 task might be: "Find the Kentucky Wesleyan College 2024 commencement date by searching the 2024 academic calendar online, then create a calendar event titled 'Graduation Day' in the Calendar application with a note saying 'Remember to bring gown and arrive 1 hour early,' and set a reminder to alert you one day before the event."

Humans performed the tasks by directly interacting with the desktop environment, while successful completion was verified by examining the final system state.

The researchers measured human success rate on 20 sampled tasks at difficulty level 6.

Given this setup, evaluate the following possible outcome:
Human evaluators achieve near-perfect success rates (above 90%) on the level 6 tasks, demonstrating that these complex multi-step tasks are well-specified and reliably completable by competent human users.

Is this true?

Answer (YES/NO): NO